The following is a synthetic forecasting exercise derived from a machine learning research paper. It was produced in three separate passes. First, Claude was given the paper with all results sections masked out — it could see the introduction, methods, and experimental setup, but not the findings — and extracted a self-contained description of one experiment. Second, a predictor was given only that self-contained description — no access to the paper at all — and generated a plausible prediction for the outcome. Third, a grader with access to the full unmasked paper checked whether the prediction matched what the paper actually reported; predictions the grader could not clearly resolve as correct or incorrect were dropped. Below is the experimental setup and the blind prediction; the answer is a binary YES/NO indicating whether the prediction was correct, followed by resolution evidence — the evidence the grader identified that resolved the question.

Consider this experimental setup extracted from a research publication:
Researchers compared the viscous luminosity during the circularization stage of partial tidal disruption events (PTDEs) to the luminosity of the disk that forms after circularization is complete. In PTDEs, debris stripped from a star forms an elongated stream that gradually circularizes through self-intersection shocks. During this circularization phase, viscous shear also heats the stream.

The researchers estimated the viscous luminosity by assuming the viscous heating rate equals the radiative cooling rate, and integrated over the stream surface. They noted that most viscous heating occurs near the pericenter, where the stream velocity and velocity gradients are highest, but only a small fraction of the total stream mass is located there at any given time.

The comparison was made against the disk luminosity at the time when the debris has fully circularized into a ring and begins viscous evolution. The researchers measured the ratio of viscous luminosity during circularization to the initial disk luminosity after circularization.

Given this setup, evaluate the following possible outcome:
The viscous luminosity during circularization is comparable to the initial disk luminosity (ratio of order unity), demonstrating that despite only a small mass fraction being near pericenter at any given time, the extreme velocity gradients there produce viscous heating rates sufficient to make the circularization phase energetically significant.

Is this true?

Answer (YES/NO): NO